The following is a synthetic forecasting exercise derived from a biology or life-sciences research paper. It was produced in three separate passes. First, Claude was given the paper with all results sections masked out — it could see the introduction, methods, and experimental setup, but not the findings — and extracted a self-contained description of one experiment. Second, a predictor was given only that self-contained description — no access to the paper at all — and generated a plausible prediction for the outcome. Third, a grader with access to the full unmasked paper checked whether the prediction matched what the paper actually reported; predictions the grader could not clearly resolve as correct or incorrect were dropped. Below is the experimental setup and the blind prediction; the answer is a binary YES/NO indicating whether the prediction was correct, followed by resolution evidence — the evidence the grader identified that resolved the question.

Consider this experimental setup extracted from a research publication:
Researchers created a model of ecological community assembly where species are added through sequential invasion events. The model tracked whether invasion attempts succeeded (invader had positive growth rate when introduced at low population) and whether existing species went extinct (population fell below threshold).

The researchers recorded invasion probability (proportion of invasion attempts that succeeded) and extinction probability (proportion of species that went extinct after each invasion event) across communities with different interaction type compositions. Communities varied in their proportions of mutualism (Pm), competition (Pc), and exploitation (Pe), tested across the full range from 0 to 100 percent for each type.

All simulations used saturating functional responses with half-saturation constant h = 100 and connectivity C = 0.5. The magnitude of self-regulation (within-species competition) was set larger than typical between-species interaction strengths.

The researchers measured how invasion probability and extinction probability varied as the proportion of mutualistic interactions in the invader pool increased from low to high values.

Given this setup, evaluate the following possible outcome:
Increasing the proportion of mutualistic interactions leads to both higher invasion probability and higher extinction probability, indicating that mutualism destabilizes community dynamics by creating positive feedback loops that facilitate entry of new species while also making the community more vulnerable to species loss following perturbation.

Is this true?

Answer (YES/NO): NO